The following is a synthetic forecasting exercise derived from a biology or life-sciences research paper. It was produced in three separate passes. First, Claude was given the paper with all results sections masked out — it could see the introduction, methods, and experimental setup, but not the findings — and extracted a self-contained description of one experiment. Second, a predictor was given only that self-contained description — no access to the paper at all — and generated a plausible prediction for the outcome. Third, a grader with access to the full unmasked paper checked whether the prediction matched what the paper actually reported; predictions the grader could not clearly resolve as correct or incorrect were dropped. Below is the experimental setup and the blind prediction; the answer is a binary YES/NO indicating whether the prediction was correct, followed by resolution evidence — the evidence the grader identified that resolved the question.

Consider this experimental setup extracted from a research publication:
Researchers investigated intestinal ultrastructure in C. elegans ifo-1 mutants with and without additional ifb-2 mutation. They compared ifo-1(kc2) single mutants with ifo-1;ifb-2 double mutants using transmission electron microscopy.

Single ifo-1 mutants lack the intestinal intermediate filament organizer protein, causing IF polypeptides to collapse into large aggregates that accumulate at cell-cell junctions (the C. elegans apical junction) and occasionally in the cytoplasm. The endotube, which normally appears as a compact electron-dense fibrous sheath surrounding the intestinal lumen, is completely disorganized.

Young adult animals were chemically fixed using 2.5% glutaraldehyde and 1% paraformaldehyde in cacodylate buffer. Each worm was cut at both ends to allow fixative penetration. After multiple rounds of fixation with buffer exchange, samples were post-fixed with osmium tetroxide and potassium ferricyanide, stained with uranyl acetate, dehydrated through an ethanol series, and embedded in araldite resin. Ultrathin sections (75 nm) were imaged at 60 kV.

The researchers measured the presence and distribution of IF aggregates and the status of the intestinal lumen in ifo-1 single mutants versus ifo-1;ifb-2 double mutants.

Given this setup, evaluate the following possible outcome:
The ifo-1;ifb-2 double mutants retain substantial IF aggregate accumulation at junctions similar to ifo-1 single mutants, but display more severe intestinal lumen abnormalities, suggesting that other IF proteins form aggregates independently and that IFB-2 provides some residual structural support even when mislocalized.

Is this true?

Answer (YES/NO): NO